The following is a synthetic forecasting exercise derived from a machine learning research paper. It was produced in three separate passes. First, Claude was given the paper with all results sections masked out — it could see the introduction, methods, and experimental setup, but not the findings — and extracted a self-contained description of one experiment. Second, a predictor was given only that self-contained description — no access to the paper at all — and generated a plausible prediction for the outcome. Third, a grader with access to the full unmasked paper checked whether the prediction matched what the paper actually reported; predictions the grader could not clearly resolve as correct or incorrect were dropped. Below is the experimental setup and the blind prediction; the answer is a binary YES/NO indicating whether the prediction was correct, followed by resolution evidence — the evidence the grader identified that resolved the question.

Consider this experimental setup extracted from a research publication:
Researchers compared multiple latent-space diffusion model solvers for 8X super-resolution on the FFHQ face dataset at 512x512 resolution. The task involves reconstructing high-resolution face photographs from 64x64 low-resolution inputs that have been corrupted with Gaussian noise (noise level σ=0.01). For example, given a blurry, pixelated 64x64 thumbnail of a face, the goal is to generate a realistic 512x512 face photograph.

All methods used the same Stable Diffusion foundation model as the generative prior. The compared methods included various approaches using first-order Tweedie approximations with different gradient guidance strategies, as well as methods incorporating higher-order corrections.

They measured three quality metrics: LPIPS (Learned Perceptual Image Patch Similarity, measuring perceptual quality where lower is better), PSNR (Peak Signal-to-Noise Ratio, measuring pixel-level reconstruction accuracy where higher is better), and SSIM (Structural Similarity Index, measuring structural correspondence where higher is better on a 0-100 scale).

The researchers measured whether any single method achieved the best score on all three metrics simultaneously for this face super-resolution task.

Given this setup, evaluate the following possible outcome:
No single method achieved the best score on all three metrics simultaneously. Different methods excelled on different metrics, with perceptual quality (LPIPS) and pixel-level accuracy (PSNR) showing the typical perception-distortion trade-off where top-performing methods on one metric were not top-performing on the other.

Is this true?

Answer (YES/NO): YES